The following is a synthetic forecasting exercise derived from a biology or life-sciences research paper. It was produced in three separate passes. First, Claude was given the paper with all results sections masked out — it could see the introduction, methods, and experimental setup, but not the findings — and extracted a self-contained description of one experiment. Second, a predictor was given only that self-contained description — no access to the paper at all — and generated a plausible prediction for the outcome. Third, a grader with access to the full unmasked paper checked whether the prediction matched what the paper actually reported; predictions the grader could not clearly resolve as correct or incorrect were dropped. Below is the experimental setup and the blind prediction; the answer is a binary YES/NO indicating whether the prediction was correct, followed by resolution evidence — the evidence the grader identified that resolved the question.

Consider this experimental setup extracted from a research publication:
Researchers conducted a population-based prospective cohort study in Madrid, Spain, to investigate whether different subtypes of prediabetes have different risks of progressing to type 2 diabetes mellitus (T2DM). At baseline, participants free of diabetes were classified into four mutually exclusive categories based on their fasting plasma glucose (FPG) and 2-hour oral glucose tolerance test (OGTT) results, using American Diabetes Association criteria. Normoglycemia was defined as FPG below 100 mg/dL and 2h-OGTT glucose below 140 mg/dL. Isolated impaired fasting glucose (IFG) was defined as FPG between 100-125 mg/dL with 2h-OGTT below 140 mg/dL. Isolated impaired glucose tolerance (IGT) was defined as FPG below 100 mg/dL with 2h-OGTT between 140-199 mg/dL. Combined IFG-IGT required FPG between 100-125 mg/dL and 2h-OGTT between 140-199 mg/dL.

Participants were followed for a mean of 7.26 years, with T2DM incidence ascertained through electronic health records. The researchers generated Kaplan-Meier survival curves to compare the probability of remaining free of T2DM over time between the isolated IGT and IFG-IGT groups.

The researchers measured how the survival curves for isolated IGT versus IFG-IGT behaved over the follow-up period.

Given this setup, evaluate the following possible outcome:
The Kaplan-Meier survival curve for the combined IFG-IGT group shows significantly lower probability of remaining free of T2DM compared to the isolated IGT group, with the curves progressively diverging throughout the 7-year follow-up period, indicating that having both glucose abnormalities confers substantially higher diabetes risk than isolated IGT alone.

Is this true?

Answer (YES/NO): NO